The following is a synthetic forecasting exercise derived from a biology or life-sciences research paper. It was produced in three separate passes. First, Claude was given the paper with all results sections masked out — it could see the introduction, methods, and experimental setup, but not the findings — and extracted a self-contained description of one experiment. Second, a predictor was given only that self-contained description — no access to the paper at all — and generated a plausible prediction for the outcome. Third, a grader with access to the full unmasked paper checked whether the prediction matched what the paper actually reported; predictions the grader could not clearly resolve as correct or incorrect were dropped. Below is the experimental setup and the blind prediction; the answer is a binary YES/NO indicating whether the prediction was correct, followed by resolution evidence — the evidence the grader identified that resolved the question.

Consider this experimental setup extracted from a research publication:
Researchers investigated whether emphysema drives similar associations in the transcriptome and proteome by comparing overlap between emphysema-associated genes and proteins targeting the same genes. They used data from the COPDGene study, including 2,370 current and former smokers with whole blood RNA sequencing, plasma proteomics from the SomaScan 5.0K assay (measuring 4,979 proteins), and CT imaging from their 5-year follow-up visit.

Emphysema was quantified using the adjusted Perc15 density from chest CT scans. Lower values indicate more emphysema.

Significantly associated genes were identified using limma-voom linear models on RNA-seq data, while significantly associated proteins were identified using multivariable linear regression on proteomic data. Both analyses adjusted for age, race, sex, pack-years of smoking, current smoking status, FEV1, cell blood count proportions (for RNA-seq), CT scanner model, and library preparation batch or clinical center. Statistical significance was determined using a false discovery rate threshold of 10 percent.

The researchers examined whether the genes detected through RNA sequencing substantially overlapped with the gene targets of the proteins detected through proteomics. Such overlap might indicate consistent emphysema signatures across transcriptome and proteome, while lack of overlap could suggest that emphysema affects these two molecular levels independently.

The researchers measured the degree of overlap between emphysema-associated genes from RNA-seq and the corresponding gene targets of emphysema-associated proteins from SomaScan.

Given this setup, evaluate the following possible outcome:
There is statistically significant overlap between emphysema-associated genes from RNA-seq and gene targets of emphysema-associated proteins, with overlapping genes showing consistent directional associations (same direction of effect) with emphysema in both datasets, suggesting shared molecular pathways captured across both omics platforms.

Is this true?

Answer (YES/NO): NO